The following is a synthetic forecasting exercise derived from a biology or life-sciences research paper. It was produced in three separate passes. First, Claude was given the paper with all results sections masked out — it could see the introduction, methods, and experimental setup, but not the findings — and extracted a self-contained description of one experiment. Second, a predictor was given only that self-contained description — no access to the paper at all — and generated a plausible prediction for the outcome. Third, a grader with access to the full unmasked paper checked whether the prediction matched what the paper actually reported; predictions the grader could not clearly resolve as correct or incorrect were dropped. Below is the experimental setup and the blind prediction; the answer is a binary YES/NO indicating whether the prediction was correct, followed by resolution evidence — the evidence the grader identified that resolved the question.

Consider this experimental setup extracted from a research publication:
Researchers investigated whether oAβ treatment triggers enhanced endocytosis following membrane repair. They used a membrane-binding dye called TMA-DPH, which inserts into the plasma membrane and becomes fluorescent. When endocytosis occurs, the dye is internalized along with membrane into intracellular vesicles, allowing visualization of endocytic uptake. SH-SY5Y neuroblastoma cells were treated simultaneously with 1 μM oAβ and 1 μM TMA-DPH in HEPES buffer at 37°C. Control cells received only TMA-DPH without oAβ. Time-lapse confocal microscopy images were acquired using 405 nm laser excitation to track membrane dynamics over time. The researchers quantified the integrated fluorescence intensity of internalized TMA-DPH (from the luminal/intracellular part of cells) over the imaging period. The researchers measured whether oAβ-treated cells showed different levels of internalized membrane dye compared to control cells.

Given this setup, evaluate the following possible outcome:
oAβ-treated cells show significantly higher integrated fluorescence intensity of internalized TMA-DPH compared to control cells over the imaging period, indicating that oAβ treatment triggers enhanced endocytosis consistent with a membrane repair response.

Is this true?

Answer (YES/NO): YES